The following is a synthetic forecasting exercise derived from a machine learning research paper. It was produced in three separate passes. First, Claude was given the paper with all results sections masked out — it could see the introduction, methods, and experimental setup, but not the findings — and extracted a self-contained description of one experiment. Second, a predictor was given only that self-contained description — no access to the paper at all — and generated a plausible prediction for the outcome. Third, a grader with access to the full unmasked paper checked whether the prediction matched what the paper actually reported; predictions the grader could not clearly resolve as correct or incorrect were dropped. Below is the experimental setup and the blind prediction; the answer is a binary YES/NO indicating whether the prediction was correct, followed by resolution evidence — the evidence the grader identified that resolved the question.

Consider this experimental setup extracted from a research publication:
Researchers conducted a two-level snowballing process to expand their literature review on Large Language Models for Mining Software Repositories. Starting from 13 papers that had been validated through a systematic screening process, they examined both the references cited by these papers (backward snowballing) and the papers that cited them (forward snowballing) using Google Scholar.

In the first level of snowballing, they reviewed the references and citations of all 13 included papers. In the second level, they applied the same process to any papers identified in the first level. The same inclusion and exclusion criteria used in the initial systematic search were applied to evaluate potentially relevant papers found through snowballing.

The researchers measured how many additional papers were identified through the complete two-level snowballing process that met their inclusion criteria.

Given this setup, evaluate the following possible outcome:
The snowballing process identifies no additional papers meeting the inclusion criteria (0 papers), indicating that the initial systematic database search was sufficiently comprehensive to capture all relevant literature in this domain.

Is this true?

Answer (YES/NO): NO